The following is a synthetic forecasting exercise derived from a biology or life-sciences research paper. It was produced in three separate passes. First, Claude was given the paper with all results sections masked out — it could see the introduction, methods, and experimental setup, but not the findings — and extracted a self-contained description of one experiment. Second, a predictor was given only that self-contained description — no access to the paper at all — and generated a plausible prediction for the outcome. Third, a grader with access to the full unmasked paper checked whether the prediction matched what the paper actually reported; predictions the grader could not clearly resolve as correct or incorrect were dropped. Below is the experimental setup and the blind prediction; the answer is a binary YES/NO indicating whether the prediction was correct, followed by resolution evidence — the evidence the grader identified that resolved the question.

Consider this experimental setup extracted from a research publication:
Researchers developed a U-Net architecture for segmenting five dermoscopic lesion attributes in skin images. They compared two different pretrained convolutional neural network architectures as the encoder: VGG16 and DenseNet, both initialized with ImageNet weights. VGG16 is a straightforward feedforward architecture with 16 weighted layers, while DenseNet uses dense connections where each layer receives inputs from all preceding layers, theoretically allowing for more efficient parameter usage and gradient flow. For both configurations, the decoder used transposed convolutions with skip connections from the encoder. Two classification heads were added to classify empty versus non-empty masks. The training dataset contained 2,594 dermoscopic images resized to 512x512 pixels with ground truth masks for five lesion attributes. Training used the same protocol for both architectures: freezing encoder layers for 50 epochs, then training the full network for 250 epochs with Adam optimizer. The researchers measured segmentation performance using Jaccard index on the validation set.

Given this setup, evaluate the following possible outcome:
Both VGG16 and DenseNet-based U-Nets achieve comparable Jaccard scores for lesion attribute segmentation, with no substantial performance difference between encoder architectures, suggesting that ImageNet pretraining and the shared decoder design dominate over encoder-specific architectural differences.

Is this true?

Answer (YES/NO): NO